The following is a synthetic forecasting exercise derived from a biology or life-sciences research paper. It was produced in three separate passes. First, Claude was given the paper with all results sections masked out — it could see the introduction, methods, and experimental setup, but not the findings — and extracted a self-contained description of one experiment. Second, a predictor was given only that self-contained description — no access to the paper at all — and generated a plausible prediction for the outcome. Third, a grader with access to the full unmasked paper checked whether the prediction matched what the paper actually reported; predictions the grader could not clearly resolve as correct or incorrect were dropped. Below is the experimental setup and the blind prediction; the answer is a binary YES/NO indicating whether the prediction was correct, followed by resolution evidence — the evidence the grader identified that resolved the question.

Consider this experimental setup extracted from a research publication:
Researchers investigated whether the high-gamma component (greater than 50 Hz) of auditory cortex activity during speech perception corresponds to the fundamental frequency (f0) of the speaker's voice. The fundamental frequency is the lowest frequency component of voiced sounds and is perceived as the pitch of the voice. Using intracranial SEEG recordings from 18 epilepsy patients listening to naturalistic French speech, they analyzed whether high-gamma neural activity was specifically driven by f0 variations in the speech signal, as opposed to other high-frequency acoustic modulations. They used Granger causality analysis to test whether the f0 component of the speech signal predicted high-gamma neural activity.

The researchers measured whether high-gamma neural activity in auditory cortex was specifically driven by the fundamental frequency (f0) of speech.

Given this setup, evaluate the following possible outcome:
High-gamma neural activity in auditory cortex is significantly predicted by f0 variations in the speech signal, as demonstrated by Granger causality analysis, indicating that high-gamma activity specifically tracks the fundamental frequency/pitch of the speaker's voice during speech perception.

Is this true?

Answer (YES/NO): NO